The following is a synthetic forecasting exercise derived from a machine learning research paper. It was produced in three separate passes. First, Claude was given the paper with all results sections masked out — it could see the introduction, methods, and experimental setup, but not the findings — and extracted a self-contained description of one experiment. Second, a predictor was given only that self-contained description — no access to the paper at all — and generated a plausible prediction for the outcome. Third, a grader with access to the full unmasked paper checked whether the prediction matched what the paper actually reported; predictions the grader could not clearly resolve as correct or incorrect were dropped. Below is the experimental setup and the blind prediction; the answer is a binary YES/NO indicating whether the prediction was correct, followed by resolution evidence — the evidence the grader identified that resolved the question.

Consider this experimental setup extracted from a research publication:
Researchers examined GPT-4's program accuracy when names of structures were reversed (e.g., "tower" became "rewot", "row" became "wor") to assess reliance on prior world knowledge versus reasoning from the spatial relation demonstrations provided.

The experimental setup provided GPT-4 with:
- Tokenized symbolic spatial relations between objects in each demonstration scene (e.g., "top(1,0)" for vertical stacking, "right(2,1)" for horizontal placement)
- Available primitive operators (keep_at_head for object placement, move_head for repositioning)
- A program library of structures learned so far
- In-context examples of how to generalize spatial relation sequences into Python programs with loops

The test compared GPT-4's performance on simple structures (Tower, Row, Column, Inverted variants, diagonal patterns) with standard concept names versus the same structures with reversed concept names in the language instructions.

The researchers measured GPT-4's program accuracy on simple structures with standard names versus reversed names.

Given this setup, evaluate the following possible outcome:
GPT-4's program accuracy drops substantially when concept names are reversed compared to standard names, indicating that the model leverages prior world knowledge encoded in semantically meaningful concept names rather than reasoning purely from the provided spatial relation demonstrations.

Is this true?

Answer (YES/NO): YES